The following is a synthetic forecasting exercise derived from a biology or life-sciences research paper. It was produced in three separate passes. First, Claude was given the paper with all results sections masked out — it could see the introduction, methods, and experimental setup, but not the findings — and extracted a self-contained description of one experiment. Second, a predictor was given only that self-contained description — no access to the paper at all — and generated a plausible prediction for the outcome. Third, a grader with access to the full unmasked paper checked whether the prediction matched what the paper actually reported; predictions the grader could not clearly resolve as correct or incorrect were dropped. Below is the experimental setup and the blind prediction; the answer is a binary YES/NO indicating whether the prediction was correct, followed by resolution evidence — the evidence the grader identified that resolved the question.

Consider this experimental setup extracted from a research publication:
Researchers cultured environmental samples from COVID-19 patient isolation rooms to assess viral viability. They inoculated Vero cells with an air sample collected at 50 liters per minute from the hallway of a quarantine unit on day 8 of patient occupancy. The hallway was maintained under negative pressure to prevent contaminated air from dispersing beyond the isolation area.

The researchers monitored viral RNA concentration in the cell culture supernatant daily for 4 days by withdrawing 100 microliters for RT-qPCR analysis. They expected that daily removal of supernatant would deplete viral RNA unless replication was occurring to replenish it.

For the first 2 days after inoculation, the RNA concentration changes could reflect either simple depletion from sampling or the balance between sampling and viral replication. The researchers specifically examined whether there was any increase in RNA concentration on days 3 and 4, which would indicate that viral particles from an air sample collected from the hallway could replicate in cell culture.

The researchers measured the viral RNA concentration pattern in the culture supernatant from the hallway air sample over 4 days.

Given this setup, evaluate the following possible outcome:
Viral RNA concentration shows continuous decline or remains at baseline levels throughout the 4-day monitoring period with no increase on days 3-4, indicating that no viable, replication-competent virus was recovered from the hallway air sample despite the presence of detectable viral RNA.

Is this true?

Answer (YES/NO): NO